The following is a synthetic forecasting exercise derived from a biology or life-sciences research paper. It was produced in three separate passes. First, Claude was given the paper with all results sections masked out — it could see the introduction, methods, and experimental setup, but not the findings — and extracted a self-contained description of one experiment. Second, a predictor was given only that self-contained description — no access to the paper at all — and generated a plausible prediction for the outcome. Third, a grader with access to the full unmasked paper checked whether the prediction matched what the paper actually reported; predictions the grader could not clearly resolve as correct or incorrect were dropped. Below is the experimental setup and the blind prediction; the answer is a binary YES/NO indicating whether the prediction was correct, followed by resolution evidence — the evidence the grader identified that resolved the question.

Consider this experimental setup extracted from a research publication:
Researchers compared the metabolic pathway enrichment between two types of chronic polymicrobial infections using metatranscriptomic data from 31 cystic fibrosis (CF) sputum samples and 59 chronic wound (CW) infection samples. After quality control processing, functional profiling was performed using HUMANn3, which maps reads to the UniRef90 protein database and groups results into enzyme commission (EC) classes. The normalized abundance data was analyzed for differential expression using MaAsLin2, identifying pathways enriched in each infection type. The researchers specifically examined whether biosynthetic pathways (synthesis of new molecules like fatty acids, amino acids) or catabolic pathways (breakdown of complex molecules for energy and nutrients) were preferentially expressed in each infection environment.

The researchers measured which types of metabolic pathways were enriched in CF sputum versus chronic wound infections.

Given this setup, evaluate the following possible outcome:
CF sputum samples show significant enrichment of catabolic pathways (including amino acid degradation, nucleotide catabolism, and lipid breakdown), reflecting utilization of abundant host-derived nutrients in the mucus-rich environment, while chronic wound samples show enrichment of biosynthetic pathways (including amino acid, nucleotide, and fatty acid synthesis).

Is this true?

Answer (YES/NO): NO